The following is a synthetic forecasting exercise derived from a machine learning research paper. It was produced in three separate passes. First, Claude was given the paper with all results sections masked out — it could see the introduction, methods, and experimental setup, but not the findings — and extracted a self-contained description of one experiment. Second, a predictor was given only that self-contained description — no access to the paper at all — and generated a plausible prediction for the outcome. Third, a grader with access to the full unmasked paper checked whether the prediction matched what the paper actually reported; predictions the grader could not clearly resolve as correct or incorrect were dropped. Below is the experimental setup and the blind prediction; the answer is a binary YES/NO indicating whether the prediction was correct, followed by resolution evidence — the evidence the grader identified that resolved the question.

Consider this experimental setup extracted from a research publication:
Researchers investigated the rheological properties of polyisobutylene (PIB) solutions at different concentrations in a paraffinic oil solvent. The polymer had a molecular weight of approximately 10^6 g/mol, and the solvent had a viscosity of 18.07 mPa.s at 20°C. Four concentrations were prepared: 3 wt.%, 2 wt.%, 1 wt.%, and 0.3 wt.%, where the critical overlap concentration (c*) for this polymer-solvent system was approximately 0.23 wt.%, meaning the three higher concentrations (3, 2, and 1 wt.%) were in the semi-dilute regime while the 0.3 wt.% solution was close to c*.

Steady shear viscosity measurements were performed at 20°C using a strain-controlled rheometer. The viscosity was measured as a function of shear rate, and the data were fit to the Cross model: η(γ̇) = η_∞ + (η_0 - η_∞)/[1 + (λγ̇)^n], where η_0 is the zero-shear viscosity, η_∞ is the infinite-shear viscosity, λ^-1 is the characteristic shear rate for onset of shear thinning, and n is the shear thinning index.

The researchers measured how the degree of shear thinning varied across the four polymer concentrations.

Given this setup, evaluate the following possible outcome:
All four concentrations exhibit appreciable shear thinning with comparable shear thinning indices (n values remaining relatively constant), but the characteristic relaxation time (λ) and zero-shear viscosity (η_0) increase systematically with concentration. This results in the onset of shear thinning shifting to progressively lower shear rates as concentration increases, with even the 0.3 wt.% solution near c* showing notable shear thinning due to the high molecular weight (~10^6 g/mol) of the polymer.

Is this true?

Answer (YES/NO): NO